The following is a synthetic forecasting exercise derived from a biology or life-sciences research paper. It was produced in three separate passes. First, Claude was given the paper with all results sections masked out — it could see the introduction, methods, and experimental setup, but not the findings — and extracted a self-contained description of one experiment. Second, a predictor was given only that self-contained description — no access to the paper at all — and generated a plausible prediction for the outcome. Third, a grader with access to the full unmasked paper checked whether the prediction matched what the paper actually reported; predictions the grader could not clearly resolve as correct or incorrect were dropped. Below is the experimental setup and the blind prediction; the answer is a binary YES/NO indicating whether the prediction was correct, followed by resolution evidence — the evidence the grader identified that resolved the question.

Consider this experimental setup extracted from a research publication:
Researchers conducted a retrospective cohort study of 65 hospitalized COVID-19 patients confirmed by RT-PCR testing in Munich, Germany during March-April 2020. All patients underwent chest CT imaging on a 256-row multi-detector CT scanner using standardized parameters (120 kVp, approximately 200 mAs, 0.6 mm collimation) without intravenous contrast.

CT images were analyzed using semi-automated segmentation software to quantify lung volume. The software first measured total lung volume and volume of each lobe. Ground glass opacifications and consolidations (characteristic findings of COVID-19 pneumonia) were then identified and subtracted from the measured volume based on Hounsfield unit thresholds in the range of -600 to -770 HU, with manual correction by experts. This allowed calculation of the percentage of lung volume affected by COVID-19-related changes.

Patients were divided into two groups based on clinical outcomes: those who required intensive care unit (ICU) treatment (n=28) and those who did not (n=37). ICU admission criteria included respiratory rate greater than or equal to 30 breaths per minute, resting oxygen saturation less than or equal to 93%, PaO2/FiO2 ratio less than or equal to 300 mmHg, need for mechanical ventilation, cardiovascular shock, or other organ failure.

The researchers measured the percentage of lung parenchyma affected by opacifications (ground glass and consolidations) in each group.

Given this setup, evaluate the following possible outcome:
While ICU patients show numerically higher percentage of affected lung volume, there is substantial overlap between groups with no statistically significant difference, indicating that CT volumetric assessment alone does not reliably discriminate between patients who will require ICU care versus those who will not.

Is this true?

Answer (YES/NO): NO